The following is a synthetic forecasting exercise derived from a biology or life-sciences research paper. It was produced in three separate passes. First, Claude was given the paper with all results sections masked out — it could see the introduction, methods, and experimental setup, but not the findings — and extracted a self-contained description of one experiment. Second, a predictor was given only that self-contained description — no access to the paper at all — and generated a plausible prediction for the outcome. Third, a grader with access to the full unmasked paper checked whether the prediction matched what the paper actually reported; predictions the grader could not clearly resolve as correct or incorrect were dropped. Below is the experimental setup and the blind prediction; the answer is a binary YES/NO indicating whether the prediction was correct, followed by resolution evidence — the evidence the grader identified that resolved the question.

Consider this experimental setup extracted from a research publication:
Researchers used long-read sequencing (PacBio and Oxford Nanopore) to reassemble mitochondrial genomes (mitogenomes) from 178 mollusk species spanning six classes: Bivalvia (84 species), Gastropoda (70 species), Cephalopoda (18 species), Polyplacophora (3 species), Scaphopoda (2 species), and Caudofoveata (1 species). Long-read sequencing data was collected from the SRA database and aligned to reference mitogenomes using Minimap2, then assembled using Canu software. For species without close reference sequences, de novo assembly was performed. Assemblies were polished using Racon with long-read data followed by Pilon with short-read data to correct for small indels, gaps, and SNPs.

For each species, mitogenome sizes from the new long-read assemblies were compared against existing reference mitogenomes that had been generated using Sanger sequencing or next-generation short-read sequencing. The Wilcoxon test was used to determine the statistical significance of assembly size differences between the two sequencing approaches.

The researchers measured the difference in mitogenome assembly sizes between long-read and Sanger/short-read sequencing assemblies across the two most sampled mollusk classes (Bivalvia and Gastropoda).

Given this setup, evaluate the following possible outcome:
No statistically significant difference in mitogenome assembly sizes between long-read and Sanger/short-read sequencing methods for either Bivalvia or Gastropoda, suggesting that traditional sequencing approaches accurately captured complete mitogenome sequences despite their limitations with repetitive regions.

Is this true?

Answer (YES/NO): NO